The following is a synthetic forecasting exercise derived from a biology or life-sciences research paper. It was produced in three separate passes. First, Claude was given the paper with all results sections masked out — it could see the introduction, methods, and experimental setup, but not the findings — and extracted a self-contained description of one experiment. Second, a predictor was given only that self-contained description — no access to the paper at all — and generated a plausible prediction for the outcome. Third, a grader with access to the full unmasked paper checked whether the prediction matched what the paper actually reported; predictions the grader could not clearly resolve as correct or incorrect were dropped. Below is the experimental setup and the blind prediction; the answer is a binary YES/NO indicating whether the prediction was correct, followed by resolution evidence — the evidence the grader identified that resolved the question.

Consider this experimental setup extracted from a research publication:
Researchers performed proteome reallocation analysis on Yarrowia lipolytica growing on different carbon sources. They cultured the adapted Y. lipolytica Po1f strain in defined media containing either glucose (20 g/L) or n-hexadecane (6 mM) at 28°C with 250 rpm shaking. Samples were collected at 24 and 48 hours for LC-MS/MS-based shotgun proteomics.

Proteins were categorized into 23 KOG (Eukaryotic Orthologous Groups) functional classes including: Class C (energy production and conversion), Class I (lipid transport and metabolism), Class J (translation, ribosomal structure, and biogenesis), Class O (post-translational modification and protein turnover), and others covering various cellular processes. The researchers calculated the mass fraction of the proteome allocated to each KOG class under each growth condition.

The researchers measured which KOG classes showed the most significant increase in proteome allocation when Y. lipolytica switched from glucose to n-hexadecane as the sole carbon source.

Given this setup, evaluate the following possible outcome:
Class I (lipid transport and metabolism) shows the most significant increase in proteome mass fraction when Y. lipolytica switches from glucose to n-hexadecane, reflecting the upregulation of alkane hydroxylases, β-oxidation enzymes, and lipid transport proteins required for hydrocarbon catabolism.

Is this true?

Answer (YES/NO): YES